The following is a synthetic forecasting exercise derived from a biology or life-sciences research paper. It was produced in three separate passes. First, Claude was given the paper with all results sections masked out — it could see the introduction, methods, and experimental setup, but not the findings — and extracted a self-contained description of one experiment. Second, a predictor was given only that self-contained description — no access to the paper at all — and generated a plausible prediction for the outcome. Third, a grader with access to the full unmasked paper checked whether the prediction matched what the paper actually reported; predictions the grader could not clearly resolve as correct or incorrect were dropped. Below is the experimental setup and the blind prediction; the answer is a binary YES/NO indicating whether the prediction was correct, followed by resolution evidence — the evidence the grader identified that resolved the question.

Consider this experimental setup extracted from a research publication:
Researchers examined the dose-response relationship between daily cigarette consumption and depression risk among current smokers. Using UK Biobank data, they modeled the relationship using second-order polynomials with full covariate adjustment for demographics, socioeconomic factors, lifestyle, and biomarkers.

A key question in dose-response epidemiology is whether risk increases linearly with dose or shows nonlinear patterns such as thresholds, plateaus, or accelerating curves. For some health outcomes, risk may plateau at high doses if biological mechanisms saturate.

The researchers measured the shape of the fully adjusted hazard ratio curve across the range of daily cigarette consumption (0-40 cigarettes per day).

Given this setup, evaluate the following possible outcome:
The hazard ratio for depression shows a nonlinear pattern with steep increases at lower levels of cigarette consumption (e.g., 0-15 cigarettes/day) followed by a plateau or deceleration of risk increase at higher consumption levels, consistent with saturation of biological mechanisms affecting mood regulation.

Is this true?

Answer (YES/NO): YES